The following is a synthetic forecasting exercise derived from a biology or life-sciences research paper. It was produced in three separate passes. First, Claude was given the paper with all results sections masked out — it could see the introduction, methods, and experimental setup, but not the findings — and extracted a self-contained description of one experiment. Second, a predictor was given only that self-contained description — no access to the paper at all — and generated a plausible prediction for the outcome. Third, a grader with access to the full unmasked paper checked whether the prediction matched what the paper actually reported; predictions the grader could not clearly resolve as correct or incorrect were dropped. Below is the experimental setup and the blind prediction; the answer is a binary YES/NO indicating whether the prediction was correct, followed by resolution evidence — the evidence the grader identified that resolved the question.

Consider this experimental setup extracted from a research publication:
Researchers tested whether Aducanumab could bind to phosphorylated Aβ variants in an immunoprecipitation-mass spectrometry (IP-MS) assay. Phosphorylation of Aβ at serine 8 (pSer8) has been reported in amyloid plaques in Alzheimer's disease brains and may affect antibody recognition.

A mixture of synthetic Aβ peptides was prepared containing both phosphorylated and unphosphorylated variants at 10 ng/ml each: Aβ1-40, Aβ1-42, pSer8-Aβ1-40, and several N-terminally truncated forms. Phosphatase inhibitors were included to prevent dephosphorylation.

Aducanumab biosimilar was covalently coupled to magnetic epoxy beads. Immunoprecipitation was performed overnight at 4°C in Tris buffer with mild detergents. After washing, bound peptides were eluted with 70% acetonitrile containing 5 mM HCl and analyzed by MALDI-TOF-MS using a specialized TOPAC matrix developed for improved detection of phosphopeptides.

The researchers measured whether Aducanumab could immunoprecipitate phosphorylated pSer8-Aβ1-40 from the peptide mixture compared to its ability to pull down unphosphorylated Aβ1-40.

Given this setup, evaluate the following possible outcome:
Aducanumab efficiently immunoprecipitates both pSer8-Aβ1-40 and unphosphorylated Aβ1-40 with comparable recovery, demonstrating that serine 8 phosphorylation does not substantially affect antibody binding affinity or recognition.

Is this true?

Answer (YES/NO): NO